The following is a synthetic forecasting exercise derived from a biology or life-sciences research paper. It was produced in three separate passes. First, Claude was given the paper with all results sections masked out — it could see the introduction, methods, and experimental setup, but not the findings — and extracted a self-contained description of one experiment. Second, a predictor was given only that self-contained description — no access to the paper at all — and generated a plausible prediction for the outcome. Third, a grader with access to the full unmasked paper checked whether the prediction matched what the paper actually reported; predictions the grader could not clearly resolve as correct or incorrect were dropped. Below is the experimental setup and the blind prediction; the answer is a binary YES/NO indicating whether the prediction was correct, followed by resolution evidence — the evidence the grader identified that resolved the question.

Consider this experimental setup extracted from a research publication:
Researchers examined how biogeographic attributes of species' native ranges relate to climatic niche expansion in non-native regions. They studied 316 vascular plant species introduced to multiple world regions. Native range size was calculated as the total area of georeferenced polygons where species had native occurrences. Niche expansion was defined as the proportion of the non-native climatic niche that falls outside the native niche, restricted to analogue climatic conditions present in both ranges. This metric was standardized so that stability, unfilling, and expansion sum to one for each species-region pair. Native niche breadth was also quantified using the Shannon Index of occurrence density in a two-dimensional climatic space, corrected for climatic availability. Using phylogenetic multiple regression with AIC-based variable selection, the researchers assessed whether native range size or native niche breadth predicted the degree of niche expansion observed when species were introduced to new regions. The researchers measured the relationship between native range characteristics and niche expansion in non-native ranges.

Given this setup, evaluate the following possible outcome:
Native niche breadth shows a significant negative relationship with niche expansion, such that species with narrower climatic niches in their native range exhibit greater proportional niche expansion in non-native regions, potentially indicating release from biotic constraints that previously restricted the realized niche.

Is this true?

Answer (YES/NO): NO